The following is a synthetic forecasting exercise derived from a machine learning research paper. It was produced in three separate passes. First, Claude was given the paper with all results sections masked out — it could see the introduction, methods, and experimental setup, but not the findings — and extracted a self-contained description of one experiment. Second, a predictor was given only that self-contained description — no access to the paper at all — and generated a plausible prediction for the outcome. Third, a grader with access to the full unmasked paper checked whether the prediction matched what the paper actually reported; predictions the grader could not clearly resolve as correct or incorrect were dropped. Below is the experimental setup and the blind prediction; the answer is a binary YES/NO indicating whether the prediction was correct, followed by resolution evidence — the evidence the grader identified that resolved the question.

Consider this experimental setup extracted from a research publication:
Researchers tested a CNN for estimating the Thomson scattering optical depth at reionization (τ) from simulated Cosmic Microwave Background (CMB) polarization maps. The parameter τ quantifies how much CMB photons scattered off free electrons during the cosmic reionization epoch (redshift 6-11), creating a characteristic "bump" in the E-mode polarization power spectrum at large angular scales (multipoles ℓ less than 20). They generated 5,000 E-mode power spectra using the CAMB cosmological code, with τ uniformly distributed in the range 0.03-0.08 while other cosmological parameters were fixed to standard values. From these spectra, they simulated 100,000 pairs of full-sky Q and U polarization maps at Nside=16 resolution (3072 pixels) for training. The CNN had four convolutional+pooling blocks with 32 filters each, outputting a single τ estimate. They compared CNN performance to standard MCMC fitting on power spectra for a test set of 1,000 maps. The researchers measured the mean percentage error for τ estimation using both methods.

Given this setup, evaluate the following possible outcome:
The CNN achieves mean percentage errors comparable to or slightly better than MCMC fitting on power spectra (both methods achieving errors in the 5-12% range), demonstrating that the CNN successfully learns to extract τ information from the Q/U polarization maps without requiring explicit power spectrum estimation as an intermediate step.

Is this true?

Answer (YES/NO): NO